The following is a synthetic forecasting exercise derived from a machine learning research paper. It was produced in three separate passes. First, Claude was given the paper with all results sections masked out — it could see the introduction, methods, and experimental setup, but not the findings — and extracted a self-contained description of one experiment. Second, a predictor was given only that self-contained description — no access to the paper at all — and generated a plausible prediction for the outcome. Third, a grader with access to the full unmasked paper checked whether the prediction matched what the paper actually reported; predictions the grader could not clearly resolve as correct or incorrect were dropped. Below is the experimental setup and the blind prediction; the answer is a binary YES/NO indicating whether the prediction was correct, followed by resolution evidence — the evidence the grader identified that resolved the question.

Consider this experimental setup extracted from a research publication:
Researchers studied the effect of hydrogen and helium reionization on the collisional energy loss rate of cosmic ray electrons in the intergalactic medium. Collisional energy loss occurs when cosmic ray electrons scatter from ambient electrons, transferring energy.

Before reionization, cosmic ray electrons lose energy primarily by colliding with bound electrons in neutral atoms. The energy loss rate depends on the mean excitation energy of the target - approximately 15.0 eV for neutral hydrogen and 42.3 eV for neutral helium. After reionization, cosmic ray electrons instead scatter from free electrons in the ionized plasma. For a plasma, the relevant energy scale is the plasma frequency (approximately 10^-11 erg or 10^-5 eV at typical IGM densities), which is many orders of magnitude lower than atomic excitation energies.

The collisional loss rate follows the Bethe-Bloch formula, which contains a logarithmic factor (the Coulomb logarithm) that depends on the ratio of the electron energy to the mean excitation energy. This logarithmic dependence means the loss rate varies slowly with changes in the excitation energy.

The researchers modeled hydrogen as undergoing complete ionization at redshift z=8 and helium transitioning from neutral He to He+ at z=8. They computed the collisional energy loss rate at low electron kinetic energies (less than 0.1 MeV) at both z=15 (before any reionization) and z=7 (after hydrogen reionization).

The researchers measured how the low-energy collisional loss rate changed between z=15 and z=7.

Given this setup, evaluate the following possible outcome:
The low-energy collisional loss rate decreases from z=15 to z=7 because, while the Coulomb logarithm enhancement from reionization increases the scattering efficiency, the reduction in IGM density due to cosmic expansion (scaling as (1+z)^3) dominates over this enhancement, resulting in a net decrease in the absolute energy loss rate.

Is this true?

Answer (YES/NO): YES